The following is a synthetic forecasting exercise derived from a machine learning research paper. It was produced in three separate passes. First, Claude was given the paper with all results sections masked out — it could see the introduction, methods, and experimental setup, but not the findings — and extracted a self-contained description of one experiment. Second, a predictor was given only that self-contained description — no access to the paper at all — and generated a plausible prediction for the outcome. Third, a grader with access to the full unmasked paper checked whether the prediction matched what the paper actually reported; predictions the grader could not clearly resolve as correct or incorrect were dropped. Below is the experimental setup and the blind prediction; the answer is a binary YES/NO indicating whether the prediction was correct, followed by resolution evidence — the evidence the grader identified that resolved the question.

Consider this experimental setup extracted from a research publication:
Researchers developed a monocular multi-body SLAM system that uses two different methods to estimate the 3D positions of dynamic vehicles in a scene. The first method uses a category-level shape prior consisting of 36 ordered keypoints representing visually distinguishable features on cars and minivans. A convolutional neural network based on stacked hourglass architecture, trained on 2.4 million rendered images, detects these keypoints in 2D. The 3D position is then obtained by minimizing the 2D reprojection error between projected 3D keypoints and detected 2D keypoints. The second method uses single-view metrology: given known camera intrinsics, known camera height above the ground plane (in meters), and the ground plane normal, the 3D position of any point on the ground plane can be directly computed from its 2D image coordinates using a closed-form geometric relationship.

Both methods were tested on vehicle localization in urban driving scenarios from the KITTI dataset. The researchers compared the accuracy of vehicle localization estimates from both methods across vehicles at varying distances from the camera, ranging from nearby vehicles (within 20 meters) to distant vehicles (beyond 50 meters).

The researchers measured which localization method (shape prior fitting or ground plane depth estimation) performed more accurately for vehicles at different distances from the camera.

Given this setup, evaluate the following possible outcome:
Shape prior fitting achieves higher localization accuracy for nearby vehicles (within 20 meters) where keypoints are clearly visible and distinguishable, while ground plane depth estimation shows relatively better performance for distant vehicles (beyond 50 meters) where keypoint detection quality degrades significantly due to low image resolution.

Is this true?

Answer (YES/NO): YES